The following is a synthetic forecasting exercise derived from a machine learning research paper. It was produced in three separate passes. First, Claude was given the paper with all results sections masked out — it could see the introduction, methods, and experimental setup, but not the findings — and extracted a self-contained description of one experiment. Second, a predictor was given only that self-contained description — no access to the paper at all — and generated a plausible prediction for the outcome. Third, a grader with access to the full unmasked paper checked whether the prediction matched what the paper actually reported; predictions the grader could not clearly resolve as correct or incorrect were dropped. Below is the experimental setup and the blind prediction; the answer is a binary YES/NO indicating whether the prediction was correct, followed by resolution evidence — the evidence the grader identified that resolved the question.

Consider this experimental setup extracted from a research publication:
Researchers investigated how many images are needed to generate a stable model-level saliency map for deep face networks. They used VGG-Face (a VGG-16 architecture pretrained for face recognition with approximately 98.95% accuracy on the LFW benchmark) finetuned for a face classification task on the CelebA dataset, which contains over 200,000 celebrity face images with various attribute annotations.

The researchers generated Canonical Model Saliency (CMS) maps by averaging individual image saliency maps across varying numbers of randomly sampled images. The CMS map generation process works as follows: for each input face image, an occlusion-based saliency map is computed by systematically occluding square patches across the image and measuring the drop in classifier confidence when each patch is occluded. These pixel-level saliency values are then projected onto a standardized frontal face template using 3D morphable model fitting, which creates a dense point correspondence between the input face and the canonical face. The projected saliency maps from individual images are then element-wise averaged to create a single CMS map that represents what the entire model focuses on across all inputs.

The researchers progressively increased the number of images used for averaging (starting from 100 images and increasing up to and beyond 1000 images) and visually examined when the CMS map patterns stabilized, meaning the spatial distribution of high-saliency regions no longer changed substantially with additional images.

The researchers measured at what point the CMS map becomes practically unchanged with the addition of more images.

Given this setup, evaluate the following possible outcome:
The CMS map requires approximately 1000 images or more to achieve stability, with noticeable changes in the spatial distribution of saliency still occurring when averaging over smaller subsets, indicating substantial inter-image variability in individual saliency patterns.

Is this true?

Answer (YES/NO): NO